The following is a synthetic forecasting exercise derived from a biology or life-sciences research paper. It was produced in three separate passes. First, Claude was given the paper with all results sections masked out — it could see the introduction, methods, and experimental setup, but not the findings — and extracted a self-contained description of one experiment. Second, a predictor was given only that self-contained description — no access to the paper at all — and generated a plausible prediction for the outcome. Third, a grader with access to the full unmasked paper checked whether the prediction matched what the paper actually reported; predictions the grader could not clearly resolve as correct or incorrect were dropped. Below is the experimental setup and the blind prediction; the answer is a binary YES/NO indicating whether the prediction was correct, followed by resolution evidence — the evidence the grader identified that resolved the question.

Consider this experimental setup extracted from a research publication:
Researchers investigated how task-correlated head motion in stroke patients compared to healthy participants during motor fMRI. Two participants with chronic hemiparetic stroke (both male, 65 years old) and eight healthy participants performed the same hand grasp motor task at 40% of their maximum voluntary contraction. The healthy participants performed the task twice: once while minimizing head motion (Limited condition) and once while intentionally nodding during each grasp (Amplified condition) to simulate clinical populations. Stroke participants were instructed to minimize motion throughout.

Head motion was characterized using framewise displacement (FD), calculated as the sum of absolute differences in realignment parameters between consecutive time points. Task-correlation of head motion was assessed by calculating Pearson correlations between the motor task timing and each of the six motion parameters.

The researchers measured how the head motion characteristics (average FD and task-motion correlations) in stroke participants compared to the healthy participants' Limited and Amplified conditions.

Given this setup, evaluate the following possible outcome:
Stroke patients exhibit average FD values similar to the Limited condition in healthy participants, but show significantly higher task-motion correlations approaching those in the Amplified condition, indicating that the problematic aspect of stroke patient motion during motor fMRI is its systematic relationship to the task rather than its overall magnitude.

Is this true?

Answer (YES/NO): NO